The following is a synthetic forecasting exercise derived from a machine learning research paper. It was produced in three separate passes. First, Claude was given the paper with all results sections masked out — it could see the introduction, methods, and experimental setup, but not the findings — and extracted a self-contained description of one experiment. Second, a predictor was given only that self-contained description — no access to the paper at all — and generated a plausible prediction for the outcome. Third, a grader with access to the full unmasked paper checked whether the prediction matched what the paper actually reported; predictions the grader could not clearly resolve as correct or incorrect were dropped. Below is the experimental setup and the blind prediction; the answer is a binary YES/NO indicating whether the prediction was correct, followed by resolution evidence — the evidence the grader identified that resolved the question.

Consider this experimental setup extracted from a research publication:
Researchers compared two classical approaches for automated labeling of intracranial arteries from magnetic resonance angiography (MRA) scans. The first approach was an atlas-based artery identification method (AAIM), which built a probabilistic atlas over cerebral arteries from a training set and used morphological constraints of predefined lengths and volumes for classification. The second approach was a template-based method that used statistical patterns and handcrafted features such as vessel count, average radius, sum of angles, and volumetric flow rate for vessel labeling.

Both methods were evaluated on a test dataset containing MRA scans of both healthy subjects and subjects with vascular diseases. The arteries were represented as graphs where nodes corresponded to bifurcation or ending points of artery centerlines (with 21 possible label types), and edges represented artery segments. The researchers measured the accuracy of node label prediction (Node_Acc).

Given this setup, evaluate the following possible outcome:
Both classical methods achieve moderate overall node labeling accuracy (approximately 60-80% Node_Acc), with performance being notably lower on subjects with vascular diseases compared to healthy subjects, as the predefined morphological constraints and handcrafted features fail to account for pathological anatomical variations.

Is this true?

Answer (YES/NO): NO